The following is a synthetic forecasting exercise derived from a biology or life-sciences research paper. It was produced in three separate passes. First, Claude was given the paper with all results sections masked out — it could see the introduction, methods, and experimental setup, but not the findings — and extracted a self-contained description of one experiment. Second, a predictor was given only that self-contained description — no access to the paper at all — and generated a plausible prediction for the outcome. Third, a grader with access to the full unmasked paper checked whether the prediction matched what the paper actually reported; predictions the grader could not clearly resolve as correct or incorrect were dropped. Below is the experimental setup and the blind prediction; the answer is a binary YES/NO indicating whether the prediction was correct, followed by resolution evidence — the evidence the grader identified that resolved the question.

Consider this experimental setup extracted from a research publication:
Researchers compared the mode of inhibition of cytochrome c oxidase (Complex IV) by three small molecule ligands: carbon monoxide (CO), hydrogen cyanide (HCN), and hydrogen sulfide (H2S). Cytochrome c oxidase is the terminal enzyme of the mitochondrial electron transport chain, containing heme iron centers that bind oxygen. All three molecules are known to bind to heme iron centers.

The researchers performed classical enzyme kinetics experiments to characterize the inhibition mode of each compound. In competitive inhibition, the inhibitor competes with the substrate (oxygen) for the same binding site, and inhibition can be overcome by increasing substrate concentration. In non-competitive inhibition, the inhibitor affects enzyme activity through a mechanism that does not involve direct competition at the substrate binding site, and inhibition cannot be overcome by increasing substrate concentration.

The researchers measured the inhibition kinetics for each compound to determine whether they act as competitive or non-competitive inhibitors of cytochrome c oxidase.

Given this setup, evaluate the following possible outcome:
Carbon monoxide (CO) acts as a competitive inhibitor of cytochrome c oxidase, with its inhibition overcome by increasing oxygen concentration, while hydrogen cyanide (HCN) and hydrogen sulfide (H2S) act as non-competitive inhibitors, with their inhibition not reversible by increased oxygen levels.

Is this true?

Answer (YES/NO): YES